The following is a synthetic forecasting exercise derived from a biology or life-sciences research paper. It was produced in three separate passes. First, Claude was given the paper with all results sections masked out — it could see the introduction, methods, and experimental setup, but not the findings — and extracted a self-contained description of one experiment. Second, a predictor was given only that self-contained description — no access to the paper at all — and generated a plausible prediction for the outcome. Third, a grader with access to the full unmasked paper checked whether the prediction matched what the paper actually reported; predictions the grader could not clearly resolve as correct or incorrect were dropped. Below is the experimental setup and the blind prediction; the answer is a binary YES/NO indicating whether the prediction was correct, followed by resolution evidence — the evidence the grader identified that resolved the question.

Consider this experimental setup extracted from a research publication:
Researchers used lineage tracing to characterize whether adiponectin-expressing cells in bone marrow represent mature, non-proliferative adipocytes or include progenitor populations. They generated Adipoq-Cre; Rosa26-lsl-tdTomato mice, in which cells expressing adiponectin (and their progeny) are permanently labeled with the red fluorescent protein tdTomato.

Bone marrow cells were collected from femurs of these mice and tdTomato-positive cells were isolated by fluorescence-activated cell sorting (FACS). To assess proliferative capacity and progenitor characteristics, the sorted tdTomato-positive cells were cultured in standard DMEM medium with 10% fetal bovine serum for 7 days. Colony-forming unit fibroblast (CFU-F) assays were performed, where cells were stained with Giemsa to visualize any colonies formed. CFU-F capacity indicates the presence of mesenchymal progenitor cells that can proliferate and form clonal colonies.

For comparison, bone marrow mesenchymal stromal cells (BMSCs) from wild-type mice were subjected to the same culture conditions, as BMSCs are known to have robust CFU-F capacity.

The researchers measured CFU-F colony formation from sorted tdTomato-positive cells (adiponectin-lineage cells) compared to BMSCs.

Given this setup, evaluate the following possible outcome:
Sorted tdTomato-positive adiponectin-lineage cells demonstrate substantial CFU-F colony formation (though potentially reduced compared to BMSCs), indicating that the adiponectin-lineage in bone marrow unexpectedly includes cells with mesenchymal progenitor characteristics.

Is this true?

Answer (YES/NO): NO